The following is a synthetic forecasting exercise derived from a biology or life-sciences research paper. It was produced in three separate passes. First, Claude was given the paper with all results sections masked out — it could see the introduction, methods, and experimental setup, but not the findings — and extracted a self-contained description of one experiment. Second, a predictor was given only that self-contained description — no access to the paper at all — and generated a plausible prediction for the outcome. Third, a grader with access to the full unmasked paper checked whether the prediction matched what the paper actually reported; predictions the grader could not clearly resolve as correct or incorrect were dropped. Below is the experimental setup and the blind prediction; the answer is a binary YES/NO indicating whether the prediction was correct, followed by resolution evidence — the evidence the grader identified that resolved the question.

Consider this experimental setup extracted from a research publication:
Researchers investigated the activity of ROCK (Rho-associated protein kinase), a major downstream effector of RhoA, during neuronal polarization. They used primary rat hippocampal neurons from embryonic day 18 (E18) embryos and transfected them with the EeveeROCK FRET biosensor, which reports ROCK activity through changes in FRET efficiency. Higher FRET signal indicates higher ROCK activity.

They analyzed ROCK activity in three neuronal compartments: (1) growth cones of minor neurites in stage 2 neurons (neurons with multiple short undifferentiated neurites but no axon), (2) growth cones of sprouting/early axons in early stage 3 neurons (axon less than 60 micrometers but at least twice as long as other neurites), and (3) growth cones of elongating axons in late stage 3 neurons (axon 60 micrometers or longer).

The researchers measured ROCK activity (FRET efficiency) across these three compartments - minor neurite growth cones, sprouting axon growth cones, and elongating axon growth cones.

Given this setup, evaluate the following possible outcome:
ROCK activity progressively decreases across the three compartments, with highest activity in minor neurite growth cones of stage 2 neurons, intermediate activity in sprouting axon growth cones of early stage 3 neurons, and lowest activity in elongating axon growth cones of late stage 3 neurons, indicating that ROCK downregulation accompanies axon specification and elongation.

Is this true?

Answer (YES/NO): NO